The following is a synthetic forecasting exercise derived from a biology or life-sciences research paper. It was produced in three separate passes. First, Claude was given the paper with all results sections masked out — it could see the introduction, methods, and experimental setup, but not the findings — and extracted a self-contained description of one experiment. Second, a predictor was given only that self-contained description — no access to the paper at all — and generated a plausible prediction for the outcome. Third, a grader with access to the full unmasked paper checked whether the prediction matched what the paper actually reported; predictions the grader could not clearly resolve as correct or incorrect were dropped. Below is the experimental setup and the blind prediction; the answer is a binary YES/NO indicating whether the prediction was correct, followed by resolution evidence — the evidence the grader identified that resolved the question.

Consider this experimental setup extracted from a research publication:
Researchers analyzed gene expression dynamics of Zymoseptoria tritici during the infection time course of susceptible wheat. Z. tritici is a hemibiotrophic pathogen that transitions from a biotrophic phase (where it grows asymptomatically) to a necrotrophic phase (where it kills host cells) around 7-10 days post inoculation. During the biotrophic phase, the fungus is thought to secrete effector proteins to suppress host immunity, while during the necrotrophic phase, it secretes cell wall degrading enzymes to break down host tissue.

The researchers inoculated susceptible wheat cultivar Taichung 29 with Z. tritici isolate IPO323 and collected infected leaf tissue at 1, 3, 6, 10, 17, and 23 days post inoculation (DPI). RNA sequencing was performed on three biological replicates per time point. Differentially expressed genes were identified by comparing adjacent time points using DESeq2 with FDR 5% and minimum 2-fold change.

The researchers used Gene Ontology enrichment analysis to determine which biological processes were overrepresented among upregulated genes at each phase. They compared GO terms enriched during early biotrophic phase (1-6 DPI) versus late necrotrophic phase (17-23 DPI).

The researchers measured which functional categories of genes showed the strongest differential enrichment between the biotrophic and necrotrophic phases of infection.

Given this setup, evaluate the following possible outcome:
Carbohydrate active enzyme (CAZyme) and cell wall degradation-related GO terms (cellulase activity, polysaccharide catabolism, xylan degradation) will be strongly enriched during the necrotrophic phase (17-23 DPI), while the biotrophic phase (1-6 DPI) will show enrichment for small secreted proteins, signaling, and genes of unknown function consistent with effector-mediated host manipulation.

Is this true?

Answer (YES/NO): NO